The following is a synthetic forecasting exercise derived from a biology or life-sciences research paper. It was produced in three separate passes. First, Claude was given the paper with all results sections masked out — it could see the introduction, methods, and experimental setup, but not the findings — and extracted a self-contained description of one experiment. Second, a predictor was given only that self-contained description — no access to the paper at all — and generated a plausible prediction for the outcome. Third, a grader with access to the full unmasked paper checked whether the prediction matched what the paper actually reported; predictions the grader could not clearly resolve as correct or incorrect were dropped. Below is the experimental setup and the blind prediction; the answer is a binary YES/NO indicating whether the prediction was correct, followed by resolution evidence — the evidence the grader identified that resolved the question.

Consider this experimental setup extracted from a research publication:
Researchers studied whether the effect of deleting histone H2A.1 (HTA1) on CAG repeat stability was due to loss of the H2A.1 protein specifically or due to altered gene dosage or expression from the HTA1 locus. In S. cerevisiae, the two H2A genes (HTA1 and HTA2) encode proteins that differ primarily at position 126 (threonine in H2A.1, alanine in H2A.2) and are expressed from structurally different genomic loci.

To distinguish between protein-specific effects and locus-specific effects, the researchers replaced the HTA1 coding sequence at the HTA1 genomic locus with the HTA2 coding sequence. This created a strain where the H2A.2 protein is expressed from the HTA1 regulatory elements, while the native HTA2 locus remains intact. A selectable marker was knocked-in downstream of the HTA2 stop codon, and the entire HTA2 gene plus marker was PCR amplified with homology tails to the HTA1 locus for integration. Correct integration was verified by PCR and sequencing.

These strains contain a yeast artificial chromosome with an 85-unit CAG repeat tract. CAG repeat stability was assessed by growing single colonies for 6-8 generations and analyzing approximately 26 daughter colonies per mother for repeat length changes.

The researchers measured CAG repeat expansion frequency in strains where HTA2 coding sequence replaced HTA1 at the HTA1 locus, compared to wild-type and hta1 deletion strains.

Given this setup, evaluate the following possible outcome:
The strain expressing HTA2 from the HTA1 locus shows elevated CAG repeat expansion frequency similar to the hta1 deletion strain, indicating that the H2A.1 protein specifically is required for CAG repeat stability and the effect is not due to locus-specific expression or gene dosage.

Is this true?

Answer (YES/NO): YES